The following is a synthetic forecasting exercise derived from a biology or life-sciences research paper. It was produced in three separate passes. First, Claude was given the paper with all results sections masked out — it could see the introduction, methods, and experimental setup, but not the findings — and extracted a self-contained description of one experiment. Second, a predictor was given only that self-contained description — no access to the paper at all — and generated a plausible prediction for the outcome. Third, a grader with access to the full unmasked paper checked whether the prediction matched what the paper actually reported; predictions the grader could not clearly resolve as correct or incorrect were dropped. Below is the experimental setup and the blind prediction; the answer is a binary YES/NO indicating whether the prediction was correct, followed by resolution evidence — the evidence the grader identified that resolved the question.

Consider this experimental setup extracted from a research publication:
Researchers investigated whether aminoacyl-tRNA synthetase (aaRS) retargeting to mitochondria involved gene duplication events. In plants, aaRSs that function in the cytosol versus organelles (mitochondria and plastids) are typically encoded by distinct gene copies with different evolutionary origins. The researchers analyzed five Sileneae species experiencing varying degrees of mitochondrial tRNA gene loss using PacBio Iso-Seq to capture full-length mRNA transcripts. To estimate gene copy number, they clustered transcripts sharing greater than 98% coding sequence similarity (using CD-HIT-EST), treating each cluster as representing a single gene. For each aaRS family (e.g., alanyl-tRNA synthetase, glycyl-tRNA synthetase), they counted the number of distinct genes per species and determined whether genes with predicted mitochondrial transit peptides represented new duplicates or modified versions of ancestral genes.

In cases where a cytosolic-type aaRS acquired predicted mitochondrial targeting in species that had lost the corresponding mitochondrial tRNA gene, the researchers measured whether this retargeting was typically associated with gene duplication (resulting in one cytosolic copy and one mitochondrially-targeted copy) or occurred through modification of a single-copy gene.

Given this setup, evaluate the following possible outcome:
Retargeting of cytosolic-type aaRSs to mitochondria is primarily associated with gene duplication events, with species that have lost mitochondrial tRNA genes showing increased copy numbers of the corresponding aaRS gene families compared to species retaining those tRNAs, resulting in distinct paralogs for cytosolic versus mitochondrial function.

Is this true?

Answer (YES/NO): YES